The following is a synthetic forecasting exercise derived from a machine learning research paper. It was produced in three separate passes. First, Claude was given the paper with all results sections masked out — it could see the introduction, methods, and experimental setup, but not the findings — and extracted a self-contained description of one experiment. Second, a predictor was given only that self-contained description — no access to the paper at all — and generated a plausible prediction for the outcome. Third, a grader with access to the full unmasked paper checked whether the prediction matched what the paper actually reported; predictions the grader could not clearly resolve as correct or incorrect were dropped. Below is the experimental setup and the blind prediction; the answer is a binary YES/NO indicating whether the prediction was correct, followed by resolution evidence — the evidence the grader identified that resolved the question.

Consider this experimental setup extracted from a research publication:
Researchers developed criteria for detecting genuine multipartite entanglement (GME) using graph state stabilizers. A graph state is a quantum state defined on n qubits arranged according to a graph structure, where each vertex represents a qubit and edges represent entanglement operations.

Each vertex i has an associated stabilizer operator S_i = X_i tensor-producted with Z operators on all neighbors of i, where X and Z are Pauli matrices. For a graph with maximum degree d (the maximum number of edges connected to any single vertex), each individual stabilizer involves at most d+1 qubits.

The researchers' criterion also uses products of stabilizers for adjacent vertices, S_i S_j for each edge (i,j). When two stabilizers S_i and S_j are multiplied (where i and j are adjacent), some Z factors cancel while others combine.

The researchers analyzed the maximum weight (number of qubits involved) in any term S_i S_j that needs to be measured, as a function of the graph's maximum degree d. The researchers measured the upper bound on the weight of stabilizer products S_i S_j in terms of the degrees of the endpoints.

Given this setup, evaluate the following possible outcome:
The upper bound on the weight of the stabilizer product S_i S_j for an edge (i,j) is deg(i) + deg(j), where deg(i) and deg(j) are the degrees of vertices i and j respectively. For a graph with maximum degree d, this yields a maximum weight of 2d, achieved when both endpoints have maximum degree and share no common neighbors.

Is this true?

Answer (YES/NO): YES